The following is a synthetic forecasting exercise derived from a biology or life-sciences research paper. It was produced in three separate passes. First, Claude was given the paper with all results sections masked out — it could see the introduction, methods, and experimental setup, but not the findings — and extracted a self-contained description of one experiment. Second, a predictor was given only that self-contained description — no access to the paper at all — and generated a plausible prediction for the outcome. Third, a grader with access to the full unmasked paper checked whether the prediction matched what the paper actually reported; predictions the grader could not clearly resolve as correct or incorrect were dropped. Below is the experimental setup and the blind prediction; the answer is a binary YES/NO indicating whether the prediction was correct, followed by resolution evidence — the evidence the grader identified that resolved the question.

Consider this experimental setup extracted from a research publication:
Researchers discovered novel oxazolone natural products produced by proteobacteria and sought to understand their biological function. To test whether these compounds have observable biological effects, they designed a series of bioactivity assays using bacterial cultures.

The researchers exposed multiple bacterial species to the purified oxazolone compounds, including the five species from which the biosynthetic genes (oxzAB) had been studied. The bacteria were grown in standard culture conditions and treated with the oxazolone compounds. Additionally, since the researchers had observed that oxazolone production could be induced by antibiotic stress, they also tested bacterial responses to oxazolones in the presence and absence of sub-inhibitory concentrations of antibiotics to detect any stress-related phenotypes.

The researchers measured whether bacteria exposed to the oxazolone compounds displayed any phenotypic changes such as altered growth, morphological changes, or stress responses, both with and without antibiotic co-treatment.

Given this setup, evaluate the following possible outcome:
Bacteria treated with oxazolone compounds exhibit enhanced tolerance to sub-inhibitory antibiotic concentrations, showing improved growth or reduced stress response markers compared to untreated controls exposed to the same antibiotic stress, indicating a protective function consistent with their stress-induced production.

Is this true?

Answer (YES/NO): NO